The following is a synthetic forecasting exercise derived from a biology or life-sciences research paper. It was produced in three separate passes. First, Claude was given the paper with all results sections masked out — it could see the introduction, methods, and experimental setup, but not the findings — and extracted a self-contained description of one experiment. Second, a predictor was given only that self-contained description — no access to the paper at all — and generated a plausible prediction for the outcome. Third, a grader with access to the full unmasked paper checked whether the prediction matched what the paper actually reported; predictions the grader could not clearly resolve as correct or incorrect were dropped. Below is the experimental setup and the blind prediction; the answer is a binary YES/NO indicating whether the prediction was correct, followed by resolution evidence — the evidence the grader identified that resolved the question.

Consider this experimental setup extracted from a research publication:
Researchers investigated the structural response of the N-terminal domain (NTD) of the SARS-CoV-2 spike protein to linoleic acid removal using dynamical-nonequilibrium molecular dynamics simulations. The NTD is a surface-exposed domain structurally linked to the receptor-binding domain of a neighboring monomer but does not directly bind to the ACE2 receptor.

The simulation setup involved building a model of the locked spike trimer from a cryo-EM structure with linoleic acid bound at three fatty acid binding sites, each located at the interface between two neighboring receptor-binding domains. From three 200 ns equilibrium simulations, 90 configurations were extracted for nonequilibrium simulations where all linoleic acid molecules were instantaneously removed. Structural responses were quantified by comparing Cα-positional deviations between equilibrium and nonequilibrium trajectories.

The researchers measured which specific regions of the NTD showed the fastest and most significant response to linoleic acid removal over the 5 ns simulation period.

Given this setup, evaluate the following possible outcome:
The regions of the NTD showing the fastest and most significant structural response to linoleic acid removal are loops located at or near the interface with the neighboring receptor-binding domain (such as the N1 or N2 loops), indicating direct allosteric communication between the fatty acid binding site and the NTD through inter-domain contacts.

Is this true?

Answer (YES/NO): NO